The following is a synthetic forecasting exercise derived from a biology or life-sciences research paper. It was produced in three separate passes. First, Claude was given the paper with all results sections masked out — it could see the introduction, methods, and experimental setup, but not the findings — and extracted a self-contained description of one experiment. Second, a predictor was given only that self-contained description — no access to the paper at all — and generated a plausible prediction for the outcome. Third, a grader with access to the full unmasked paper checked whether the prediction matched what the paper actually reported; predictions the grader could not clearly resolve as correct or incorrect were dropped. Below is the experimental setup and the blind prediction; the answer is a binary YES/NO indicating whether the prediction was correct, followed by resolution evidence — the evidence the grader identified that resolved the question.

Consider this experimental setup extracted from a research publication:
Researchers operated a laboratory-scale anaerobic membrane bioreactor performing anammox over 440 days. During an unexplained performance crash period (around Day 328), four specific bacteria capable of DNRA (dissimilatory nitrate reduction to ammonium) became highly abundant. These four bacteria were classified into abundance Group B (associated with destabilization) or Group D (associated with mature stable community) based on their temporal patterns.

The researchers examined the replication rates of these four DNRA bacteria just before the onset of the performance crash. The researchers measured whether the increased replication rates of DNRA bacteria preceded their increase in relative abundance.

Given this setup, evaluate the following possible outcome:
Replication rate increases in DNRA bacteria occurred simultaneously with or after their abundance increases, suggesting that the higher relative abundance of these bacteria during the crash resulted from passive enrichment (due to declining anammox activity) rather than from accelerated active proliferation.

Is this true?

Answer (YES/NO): NO